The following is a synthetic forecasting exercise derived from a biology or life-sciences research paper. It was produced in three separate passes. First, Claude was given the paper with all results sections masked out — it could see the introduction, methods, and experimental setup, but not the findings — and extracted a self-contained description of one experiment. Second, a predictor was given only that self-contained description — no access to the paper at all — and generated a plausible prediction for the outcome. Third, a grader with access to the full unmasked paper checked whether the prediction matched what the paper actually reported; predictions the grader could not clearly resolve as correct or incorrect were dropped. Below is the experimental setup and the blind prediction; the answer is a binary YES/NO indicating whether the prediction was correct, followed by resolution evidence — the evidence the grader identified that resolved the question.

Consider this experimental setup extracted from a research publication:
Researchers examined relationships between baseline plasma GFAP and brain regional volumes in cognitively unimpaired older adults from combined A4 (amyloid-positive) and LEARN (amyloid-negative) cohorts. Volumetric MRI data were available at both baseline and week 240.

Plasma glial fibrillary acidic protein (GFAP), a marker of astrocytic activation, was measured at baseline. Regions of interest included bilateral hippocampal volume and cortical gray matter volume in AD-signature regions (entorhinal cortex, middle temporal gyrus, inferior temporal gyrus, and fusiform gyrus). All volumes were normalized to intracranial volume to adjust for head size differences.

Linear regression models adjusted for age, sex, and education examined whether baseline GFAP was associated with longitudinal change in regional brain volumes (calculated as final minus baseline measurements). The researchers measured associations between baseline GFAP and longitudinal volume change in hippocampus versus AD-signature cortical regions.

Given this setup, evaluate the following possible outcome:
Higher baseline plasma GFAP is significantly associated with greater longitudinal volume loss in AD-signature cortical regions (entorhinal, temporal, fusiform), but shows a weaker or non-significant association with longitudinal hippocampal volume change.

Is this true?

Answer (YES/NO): YES